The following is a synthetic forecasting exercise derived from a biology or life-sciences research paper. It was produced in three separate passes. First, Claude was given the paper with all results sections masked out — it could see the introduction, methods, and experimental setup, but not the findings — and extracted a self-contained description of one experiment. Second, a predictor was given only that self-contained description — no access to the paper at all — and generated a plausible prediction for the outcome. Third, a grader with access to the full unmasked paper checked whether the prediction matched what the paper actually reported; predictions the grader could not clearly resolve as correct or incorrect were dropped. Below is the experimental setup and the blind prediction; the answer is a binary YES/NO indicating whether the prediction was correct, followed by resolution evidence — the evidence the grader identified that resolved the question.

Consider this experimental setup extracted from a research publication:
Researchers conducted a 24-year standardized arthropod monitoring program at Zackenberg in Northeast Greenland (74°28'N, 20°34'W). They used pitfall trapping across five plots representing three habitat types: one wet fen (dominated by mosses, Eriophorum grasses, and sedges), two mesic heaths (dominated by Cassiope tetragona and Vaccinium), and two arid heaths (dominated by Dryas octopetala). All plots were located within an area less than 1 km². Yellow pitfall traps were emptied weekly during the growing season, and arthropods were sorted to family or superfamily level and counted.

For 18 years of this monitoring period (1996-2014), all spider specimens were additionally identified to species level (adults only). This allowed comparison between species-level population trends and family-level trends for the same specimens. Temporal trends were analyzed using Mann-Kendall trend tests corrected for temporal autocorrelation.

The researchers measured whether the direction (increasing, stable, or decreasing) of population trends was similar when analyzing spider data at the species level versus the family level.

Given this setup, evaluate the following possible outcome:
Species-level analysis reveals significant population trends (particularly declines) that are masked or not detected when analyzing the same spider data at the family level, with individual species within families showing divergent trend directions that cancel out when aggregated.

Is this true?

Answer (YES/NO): NO